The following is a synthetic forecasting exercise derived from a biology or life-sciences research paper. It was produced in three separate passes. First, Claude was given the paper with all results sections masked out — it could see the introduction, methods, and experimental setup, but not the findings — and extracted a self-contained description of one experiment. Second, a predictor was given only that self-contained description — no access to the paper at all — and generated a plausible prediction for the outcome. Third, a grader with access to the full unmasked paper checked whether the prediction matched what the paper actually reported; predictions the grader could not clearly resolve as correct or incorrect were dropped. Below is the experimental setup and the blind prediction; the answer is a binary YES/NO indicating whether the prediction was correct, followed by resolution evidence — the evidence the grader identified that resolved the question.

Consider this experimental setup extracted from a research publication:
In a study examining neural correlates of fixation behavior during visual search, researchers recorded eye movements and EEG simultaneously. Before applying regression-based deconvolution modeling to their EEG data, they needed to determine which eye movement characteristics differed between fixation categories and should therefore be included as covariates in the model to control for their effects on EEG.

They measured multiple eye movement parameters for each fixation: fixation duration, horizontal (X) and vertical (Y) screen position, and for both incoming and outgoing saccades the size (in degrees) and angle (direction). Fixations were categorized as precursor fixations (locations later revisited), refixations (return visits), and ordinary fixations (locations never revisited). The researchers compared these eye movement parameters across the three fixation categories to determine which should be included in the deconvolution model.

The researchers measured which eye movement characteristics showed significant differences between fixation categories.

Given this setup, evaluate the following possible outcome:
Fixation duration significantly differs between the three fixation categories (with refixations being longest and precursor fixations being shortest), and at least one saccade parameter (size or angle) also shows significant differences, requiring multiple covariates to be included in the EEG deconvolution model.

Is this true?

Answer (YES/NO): NO